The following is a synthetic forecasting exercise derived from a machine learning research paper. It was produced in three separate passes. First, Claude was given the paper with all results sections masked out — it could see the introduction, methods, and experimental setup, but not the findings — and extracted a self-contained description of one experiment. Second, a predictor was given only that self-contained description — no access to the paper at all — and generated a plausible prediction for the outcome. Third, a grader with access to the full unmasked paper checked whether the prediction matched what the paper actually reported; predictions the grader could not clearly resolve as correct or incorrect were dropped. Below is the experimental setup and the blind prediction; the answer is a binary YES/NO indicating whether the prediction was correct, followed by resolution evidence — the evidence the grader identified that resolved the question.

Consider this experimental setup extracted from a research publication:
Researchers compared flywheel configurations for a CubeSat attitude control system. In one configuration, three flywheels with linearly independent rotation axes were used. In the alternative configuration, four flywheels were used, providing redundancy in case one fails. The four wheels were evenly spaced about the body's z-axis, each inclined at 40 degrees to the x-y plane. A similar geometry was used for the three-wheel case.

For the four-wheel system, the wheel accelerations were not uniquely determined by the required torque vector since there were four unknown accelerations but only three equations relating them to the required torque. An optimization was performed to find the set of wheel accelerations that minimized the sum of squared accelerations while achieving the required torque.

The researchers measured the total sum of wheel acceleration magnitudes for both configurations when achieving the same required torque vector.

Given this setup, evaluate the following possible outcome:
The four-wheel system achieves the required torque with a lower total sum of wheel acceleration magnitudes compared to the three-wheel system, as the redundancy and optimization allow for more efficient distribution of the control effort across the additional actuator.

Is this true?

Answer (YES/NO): NO